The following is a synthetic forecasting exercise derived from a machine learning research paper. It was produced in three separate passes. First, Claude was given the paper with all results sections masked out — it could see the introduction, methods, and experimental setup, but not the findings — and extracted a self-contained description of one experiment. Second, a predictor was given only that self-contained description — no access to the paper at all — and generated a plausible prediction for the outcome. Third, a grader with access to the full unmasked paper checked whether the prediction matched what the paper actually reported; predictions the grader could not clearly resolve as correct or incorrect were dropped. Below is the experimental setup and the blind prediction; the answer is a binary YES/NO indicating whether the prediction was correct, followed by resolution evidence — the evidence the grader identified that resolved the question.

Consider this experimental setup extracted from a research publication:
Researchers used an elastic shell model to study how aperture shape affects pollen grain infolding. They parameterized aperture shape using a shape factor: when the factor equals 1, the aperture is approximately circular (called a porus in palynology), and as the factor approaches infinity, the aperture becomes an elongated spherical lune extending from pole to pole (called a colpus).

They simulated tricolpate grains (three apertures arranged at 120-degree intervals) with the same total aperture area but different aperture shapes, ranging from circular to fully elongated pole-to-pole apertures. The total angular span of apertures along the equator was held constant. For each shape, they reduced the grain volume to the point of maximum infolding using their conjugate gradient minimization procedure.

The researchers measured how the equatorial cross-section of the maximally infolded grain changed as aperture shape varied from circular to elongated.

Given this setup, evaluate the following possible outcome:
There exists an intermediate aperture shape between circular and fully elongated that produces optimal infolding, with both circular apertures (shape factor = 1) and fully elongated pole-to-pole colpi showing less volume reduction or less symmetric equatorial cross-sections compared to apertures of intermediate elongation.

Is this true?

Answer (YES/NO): NO